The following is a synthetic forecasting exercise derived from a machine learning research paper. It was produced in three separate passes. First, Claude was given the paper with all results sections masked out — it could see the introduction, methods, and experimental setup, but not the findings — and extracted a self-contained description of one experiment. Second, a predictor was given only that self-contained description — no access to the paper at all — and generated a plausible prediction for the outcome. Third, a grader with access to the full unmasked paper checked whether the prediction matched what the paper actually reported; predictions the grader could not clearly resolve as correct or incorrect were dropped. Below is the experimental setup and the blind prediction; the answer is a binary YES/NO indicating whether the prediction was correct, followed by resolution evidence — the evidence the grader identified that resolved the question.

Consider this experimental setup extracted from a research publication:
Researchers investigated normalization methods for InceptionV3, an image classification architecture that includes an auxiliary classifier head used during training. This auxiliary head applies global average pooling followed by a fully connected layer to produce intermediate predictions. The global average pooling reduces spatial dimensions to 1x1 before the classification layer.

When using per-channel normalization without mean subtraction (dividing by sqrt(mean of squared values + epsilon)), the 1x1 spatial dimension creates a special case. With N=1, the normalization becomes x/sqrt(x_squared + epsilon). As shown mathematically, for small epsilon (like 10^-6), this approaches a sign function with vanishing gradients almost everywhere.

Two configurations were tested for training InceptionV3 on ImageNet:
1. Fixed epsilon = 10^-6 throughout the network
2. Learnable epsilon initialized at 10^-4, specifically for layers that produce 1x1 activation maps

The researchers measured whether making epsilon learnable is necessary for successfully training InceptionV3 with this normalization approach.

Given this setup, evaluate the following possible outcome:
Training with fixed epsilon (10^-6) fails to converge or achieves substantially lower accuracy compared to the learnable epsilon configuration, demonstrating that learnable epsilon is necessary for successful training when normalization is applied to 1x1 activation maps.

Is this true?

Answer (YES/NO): YES